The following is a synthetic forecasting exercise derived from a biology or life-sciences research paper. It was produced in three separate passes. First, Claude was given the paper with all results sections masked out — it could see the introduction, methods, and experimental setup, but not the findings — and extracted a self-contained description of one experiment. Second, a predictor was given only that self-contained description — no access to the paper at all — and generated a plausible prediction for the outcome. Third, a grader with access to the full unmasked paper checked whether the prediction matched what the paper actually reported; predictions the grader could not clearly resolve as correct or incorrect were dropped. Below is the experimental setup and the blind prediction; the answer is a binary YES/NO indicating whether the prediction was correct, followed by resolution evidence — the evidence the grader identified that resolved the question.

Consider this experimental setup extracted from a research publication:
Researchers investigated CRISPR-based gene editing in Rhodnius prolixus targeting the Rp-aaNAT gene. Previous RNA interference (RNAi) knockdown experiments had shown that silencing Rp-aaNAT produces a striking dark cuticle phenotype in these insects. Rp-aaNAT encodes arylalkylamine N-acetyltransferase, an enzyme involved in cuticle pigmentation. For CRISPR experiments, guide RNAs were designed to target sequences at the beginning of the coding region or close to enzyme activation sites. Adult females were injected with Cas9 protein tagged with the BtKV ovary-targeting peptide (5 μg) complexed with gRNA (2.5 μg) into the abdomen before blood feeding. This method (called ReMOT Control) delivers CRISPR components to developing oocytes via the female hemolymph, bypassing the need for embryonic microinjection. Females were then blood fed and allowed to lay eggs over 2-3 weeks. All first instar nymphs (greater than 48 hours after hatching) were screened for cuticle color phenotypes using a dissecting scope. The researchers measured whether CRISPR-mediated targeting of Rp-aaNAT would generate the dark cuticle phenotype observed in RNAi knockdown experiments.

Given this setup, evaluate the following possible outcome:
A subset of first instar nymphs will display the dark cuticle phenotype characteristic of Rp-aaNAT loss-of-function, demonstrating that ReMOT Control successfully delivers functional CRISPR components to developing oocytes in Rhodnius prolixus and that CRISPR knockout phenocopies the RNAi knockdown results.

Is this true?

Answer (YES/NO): NO